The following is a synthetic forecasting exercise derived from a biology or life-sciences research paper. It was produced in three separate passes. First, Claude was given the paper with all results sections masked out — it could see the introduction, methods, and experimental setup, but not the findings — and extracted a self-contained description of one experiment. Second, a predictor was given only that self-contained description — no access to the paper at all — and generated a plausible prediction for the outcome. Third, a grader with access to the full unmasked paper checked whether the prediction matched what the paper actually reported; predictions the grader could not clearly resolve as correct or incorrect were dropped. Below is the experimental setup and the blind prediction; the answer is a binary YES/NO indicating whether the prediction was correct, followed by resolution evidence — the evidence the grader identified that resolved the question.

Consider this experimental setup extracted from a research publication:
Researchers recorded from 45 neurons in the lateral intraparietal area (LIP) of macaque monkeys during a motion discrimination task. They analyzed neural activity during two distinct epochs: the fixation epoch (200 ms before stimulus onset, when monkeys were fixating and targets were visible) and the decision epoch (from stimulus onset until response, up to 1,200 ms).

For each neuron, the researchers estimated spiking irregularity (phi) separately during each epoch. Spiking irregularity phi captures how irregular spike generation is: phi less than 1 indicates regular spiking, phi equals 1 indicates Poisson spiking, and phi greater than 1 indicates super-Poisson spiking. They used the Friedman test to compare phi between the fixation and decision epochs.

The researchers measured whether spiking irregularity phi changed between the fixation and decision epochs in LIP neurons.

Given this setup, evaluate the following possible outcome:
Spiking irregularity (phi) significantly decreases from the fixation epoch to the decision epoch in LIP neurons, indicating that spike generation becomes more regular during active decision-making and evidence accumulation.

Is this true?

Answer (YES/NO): NO